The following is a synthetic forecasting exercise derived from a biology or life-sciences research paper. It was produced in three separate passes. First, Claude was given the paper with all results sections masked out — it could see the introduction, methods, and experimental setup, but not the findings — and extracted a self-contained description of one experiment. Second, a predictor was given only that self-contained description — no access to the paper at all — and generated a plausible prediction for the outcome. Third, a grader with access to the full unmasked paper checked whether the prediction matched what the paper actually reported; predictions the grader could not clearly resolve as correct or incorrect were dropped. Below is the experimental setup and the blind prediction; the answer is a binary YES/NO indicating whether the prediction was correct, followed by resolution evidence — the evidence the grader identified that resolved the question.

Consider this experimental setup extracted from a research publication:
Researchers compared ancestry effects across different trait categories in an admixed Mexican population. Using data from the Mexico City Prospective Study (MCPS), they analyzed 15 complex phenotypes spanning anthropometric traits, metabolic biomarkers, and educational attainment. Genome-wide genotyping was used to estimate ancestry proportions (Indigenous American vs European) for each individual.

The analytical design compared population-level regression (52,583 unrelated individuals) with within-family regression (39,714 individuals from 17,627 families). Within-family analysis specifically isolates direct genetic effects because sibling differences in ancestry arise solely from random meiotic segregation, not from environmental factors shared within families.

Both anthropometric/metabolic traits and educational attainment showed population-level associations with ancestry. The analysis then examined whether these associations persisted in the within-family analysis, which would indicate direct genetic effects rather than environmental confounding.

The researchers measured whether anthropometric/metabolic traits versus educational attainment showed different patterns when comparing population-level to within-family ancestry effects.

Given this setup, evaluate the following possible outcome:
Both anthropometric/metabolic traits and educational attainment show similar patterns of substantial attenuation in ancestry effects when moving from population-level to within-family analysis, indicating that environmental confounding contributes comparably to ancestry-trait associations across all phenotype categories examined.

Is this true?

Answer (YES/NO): NO